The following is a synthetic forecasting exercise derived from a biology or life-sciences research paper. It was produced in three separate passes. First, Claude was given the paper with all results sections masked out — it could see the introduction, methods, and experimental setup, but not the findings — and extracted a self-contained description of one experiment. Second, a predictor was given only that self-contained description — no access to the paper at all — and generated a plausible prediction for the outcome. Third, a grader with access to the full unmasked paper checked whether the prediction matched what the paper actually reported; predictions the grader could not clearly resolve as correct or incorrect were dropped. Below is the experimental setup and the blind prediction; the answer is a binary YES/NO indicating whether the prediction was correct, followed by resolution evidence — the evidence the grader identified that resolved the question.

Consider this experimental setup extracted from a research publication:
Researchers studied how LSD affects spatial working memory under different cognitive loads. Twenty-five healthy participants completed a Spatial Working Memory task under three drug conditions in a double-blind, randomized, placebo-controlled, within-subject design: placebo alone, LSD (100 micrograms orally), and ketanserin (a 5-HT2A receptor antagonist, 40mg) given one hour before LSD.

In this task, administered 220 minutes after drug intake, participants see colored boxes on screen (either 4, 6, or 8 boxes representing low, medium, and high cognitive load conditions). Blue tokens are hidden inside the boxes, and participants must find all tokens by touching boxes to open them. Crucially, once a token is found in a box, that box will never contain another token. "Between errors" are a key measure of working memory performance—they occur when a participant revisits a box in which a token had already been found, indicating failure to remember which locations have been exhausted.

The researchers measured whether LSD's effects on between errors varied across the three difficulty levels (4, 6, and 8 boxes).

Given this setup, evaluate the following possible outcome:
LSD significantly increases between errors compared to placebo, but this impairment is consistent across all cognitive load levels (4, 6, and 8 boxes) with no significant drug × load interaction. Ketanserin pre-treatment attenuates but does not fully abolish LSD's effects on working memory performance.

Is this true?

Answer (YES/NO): NO